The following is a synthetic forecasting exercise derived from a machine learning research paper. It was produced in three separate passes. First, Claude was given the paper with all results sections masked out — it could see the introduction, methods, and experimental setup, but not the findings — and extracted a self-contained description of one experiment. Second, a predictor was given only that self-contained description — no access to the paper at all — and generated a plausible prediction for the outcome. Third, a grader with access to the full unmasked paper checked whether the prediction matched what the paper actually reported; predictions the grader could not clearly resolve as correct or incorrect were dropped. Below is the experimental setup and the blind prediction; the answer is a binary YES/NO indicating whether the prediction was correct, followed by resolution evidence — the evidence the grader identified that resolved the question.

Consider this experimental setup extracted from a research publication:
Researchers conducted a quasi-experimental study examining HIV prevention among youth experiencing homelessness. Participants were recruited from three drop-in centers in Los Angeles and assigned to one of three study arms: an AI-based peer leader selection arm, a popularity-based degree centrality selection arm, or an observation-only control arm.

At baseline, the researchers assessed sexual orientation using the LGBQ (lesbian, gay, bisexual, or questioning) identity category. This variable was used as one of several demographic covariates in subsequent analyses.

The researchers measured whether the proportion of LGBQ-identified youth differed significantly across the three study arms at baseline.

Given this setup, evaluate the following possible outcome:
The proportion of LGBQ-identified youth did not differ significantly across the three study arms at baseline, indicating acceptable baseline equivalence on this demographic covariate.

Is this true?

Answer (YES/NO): NO